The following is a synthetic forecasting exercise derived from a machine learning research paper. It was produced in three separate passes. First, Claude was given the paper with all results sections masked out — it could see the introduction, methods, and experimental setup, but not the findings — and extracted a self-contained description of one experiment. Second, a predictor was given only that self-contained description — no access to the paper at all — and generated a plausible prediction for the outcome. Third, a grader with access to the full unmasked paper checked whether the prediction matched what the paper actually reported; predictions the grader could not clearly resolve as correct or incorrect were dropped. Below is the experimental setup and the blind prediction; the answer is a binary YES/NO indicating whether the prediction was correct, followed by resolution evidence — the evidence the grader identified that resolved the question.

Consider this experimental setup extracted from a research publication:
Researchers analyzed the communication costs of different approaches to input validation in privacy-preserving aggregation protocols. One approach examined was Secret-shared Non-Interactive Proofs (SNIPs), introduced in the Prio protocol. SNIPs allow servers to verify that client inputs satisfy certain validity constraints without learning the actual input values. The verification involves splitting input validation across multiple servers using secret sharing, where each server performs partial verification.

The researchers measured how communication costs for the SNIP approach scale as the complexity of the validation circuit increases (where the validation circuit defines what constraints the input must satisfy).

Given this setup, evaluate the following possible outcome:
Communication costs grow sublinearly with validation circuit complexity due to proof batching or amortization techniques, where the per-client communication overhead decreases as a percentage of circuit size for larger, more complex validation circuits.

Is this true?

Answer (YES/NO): NO